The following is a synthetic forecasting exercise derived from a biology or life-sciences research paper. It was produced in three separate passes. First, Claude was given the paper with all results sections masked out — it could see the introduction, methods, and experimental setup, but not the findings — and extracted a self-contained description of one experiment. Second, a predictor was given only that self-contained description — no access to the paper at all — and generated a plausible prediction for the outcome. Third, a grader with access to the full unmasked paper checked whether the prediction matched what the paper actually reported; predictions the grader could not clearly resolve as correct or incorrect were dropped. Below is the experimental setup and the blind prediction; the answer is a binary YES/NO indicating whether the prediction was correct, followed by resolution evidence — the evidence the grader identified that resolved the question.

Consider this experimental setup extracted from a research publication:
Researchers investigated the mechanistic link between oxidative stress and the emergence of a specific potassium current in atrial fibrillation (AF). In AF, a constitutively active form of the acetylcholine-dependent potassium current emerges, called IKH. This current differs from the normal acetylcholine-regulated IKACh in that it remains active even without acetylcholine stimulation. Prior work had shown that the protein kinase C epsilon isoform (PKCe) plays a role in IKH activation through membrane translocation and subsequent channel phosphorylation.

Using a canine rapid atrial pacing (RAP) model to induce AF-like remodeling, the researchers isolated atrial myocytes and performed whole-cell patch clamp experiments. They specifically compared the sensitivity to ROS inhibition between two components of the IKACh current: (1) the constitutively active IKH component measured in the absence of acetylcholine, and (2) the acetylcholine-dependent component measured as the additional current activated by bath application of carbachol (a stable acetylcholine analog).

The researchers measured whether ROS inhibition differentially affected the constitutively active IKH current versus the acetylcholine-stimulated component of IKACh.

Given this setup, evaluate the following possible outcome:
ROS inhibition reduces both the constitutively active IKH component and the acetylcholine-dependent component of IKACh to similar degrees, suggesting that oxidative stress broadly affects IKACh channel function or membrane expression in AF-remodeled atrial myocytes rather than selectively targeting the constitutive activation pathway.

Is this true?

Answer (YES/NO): NO